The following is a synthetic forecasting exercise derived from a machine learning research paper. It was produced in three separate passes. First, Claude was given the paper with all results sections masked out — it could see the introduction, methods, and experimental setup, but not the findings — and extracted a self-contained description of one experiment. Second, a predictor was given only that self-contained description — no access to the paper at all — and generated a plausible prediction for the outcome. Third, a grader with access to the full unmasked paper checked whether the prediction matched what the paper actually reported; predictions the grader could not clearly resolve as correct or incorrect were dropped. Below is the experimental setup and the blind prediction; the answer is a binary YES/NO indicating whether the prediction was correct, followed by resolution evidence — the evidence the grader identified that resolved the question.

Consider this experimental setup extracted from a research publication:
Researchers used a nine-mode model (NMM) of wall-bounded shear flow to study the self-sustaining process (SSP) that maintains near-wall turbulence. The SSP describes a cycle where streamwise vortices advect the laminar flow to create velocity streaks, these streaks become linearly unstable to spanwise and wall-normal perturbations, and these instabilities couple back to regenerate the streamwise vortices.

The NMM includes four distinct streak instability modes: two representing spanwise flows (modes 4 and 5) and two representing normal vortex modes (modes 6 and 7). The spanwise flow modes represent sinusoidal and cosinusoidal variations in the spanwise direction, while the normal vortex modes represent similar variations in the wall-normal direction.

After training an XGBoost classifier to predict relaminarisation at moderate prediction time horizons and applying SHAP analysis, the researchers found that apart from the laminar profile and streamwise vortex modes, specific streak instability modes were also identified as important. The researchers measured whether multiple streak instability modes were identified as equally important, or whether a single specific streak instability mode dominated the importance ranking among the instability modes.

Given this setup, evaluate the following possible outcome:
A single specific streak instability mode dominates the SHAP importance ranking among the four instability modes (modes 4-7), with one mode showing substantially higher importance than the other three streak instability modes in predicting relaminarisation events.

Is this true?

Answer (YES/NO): YES